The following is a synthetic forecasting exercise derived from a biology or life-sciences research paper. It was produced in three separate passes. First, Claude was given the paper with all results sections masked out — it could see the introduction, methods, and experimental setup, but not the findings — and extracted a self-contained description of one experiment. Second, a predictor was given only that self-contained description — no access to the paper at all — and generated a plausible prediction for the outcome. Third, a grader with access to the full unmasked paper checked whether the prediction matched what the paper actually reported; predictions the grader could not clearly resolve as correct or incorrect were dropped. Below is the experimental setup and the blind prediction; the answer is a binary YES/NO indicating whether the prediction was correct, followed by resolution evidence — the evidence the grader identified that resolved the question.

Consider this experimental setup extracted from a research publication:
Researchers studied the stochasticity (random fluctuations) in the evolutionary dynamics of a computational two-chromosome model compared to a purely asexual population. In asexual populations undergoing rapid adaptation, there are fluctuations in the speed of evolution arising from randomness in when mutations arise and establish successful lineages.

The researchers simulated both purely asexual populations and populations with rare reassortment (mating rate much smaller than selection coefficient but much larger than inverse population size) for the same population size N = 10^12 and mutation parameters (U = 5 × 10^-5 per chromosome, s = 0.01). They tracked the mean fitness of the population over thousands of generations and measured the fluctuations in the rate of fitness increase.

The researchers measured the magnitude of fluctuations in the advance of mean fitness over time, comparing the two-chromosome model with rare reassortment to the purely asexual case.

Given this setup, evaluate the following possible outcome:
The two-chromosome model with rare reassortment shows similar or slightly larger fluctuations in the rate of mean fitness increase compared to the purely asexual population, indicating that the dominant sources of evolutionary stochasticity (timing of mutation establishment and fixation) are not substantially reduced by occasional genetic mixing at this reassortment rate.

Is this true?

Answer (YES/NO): NO